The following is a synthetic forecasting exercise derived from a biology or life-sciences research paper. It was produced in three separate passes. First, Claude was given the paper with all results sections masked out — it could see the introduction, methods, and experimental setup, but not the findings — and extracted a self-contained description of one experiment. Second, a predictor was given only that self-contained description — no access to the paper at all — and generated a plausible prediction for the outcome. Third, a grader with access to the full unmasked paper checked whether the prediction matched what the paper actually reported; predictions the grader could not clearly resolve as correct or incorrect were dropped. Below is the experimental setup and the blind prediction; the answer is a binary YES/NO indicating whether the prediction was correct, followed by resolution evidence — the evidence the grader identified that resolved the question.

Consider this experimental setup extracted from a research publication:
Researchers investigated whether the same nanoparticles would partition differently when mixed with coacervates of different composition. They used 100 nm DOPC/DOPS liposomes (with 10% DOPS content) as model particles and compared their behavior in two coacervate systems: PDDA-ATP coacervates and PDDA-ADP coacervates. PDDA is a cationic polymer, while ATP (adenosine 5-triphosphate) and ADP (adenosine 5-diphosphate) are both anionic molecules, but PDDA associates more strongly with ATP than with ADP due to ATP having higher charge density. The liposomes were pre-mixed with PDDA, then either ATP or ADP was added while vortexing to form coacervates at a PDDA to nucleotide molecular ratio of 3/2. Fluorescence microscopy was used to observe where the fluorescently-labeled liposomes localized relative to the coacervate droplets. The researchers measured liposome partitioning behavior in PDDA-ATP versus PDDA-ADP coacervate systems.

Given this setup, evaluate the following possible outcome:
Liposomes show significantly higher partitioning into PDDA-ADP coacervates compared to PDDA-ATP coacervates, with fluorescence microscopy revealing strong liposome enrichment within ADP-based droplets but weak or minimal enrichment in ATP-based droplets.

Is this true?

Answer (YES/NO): YES